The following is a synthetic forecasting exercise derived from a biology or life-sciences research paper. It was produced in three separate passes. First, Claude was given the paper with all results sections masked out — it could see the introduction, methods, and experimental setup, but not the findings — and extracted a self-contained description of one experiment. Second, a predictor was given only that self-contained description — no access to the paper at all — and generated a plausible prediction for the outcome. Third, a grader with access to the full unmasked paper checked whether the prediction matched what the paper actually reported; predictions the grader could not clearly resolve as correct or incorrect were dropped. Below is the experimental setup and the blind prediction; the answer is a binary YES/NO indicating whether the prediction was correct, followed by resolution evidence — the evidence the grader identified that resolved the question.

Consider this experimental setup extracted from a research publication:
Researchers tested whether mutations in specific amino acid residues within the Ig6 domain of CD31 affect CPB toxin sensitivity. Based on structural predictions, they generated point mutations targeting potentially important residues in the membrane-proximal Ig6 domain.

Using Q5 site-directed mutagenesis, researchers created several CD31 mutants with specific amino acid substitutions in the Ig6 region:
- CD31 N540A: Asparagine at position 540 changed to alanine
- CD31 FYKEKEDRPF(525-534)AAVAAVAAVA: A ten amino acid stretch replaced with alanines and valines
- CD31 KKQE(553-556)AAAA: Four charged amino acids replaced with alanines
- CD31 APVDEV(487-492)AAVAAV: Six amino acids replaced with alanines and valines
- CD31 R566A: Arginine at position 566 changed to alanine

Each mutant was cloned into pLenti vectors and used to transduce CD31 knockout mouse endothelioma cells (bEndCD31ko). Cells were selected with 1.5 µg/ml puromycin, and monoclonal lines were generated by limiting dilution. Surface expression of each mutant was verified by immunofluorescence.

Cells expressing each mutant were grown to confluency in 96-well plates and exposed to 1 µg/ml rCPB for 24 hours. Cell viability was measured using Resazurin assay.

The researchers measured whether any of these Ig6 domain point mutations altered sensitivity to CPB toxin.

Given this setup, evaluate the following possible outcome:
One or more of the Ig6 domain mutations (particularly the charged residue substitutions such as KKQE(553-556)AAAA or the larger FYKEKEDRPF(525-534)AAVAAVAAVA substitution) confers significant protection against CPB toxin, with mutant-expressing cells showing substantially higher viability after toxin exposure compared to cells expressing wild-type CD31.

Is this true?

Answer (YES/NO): YES